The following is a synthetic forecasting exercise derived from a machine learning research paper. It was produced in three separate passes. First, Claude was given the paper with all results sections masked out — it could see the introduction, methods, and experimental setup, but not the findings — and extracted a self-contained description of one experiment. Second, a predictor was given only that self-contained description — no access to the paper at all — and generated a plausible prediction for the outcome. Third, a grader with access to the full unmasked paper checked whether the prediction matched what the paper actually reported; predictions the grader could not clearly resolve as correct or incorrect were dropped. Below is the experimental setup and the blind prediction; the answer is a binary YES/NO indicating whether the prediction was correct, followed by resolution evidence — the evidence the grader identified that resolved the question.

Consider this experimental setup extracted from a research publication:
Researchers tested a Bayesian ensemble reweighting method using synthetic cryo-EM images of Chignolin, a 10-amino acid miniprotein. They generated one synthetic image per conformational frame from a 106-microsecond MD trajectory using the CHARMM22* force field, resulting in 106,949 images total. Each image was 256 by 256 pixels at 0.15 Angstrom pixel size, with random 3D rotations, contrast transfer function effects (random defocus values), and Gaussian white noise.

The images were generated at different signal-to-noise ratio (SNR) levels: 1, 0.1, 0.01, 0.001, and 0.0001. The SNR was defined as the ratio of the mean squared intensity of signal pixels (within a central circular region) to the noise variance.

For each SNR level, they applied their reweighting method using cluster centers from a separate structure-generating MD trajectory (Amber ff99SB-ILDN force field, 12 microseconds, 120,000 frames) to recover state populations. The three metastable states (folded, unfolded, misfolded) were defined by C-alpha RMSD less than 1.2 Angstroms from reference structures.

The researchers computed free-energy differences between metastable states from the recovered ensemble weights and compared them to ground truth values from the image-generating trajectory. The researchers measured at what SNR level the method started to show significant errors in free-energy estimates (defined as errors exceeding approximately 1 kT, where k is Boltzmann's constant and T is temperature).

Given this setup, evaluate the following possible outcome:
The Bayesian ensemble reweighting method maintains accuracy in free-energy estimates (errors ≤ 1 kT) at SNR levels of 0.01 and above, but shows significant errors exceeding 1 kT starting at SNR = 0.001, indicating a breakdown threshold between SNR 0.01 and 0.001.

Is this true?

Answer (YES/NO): NO